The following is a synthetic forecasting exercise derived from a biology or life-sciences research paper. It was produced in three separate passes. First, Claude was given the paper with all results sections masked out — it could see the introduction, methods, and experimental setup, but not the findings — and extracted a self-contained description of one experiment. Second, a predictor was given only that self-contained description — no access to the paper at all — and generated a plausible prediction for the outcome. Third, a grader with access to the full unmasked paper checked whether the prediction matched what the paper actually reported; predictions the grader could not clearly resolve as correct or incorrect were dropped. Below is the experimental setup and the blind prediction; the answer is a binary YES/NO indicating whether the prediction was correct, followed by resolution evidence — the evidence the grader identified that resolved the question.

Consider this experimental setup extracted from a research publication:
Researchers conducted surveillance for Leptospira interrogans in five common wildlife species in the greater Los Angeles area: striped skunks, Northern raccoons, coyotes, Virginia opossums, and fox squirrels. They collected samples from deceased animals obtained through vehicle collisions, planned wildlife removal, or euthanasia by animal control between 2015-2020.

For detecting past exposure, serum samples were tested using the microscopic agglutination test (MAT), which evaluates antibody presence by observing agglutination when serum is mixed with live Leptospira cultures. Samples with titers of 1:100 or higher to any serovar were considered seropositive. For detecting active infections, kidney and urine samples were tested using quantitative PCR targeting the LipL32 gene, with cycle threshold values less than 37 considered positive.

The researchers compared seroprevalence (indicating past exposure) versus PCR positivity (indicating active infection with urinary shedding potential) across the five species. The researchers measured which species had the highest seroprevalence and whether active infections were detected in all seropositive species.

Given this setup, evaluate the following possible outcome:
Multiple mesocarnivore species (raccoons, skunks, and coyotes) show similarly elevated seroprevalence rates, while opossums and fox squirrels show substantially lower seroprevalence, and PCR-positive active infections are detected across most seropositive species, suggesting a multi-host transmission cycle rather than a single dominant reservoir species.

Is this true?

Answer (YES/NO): NO